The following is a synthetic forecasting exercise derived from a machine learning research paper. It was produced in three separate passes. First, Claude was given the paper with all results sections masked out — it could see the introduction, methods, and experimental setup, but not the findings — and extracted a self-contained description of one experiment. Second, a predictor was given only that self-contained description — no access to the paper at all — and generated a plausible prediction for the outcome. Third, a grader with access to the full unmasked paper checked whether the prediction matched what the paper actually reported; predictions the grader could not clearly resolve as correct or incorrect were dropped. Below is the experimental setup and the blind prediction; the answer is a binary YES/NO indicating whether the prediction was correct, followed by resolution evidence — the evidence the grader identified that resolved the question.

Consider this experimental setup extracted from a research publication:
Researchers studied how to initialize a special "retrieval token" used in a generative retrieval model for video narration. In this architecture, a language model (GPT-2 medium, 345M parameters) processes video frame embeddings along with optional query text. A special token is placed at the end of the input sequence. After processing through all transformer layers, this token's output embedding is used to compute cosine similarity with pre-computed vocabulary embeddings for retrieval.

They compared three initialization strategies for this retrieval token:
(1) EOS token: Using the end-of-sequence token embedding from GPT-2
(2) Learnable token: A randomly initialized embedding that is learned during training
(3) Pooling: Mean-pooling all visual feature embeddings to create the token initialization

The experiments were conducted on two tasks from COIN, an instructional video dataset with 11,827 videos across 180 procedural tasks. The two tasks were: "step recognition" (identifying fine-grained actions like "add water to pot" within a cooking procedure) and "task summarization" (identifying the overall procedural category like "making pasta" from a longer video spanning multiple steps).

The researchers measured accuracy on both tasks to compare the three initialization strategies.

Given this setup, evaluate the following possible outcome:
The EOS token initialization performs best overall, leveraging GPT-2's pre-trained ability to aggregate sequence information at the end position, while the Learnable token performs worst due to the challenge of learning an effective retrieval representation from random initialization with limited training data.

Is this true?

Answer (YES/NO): NO